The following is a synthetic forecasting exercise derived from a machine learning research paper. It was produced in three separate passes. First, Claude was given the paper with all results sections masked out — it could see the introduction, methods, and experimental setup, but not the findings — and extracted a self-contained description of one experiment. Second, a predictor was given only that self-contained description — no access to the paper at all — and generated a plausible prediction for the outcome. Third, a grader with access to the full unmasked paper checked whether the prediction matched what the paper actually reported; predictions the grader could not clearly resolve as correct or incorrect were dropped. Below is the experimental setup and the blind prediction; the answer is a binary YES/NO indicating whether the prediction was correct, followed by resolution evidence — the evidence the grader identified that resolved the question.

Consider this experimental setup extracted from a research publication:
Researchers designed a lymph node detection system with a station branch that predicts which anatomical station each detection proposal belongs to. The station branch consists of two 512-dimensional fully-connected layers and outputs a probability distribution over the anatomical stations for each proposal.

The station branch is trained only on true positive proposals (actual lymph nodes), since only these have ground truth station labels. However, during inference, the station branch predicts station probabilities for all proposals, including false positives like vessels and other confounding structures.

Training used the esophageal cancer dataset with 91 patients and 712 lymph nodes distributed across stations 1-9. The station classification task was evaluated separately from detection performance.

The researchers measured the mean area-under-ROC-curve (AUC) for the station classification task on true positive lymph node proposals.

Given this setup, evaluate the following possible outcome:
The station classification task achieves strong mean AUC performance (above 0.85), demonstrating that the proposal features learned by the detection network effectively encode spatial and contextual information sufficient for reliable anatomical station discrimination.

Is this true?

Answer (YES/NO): YES